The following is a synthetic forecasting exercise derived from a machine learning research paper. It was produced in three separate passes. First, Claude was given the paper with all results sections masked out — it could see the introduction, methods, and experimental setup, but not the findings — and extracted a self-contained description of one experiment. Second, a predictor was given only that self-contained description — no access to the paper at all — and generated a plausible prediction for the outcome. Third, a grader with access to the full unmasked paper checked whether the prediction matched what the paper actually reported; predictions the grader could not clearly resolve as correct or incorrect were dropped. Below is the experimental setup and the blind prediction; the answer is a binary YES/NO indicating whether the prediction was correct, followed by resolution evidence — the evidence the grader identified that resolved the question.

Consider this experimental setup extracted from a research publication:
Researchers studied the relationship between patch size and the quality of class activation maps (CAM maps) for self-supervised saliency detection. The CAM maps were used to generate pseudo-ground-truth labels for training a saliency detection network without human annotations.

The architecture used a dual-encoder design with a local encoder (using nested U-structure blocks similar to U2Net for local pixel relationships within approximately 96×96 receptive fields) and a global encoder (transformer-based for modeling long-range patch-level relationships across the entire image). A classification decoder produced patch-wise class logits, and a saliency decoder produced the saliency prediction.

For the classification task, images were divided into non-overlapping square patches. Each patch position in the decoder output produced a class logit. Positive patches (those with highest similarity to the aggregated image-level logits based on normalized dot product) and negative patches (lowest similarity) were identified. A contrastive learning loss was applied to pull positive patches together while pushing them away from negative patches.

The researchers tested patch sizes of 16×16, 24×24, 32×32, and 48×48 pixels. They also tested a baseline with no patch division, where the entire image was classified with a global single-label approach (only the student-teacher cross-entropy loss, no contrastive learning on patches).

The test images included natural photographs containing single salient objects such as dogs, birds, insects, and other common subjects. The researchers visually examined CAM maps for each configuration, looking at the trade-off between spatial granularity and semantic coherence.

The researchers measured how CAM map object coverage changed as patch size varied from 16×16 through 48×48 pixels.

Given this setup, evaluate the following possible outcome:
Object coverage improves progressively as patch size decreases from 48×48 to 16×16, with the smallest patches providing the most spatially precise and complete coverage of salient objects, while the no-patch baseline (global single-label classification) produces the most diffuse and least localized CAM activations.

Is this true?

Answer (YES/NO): NO